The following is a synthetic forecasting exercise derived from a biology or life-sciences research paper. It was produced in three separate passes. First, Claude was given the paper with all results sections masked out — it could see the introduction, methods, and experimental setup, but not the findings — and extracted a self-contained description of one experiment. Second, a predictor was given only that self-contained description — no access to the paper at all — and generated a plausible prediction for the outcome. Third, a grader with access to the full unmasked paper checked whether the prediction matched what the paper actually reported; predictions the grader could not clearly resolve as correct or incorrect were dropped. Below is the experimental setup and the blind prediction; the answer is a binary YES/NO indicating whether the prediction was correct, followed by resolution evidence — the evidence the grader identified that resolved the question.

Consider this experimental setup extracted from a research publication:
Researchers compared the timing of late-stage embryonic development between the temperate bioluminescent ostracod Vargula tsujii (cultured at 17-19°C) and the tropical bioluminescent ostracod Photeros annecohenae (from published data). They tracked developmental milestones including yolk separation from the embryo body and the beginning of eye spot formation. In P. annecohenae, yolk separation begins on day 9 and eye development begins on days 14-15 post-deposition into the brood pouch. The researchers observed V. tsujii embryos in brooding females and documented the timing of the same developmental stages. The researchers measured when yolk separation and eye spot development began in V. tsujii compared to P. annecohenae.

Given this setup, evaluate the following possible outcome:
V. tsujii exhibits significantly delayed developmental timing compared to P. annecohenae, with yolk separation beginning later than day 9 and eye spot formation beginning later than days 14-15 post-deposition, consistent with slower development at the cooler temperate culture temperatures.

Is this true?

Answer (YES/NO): NO